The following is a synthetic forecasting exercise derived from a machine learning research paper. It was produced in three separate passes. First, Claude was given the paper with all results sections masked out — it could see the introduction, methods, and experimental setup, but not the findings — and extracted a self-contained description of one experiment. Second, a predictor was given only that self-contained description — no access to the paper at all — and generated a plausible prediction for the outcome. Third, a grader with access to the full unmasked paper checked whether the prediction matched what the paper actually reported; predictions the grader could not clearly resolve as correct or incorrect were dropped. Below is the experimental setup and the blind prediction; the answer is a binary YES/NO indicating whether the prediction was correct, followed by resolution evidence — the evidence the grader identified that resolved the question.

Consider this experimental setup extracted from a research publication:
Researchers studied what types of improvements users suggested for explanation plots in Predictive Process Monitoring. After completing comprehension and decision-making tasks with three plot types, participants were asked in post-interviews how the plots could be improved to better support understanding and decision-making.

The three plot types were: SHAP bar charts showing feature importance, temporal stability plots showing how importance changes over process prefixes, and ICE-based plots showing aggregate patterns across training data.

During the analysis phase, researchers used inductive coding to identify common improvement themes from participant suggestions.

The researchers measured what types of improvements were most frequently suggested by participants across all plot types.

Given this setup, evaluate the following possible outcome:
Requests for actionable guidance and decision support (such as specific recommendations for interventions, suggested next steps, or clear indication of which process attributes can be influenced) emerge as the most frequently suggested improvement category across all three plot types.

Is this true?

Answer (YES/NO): NO